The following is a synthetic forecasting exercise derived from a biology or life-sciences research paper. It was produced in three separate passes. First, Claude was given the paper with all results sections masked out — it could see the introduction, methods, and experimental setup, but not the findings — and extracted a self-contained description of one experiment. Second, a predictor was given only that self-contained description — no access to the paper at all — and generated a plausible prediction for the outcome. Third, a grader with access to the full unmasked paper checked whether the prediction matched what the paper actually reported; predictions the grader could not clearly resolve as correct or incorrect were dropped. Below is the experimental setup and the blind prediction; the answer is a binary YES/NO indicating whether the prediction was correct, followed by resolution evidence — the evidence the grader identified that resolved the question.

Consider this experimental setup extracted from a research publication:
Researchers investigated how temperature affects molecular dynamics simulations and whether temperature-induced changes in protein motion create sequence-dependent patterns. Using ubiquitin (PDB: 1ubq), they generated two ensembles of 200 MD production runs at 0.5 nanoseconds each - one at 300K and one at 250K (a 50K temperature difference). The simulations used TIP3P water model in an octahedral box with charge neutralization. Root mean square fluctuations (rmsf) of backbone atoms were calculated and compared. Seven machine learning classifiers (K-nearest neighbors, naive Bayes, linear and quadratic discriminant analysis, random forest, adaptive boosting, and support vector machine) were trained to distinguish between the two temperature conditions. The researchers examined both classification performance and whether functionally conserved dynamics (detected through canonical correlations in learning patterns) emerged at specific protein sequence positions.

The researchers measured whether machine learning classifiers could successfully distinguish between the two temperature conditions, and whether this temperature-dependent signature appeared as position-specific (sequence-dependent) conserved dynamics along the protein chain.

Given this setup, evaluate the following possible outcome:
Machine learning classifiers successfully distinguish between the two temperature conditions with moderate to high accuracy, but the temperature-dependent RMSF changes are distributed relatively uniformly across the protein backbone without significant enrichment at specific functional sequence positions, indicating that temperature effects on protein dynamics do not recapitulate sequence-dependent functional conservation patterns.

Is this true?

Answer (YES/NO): YES